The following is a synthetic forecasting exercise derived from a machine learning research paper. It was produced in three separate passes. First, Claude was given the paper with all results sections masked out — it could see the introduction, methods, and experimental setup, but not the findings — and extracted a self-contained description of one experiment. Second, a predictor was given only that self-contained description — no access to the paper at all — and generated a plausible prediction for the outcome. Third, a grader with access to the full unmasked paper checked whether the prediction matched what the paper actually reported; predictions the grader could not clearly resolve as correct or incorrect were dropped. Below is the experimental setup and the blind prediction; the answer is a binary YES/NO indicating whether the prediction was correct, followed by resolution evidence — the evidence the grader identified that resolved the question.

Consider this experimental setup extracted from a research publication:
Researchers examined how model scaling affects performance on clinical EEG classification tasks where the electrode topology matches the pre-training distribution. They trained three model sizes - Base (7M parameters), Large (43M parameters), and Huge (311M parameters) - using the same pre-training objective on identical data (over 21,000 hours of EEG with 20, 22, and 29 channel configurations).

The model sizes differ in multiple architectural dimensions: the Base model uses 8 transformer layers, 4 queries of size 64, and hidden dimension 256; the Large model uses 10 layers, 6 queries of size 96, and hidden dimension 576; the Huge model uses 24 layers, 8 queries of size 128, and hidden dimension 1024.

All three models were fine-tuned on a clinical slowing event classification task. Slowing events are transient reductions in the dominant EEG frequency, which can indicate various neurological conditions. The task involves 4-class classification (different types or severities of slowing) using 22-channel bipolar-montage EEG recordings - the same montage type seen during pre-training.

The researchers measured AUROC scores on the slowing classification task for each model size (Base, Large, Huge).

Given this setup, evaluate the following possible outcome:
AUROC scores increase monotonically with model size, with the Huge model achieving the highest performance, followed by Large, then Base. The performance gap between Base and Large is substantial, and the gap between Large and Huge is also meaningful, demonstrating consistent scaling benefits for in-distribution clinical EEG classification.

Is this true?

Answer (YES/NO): NO